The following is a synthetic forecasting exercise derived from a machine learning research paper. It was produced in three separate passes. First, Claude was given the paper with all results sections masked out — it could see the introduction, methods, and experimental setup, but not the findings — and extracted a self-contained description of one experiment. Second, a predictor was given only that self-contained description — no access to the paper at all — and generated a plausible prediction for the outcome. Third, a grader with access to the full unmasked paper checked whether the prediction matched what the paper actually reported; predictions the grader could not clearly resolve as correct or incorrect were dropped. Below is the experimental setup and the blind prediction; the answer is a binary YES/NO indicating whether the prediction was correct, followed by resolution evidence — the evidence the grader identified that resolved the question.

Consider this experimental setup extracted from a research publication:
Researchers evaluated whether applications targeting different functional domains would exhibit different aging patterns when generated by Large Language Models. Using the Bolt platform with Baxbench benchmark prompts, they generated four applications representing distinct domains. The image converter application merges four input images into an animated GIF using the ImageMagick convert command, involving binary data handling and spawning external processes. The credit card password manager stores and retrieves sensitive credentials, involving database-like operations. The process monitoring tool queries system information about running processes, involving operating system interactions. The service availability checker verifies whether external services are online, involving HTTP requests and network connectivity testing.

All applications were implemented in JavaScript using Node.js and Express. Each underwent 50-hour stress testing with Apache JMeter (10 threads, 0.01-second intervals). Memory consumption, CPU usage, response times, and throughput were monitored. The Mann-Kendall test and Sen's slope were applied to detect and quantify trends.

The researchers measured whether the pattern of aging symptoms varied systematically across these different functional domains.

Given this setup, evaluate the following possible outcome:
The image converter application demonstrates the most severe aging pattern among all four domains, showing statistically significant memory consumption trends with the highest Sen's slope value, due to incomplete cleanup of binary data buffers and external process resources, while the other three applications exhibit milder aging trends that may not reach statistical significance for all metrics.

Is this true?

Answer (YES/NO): NO